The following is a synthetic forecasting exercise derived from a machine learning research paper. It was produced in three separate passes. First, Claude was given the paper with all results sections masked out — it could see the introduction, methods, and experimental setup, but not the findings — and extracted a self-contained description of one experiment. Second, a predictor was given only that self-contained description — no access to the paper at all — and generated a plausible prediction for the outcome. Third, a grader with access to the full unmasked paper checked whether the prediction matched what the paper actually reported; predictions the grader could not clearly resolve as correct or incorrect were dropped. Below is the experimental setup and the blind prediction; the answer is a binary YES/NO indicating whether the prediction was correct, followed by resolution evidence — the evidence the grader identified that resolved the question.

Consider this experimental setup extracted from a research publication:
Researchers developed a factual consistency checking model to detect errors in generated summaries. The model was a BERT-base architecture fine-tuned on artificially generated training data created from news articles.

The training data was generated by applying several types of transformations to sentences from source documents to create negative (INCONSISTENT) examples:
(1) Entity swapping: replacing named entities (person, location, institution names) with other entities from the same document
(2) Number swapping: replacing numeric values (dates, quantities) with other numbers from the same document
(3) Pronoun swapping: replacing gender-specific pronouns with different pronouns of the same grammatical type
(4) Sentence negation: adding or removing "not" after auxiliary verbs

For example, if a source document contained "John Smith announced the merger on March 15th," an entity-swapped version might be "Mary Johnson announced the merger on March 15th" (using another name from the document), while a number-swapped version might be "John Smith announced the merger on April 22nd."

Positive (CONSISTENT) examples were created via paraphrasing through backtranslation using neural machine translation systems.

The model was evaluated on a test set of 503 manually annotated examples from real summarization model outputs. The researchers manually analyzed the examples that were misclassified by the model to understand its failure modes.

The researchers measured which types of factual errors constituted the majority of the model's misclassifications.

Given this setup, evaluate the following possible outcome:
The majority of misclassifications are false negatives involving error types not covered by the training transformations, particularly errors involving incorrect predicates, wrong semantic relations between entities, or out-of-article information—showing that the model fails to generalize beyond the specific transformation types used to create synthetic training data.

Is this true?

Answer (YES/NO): NO